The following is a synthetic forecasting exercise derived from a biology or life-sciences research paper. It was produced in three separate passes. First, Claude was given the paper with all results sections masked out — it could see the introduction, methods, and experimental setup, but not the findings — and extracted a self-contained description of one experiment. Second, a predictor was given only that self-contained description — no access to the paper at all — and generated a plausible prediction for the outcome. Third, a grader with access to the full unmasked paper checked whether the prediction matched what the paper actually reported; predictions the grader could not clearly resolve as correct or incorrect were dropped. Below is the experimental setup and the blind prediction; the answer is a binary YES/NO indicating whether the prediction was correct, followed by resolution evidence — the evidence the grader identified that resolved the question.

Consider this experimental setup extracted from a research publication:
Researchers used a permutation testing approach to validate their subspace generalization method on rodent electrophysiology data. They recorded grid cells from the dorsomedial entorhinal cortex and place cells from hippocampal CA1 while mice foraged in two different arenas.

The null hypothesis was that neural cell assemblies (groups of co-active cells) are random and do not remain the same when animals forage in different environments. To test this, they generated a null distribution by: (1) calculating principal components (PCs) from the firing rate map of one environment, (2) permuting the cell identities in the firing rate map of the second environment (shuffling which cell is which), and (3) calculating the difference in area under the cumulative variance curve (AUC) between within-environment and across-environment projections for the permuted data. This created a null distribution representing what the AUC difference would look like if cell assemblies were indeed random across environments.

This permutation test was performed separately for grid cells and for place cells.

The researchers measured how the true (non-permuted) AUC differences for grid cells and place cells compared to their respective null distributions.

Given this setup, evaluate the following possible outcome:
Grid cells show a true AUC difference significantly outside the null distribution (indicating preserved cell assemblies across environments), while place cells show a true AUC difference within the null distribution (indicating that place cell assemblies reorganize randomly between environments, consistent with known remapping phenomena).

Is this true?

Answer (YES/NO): NO